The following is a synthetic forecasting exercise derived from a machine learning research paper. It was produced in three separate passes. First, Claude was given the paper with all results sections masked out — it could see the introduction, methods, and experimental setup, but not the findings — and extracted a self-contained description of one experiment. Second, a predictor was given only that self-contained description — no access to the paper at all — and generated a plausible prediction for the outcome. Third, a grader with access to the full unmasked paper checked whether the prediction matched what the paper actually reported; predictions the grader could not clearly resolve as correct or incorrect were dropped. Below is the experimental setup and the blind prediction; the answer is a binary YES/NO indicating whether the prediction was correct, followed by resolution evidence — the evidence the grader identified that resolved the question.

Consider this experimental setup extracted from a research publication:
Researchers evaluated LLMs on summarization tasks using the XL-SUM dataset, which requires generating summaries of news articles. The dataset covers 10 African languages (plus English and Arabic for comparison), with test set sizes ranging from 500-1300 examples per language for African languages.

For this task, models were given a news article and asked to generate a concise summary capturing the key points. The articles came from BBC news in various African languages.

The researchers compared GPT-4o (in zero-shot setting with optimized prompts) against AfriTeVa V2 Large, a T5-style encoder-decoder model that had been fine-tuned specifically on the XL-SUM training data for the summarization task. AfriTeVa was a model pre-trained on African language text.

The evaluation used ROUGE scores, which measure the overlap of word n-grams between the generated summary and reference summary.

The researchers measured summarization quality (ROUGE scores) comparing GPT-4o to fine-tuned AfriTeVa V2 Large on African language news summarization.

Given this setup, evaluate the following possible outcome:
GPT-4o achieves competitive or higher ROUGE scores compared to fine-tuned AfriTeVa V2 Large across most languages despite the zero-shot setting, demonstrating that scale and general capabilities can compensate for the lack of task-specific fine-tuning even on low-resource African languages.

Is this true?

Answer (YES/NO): NO